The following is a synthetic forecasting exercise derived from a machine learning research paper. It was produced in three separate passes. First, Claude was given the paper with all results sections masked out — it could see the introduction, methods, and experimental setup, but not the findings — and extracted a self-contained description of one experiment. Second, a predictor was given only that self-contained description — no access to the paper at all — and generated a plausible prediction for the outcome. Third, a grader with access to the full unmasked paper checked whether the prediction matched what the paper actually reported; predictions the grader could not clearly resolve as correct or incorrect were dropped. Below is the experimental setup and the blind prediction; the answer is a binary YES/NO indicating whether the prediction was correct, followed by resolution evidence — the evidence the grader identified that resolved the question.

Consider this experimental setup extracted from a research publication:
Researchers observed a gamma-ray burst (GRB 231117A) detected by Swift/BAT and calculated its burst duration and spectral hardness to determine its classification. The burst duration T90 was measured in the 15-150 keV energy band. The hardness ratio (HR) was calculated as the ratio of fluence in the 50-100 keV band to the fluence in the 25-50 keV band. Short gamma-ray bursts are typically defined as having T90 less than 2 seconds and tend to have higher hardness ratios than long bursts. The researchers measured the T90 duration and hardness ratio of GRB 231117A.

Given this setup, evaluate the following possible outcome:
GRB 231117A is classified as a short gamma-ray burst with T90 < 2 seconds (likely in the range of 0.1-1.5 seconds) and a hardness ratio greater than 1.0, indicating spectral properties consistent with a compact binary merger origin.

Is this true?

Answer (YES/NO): YES